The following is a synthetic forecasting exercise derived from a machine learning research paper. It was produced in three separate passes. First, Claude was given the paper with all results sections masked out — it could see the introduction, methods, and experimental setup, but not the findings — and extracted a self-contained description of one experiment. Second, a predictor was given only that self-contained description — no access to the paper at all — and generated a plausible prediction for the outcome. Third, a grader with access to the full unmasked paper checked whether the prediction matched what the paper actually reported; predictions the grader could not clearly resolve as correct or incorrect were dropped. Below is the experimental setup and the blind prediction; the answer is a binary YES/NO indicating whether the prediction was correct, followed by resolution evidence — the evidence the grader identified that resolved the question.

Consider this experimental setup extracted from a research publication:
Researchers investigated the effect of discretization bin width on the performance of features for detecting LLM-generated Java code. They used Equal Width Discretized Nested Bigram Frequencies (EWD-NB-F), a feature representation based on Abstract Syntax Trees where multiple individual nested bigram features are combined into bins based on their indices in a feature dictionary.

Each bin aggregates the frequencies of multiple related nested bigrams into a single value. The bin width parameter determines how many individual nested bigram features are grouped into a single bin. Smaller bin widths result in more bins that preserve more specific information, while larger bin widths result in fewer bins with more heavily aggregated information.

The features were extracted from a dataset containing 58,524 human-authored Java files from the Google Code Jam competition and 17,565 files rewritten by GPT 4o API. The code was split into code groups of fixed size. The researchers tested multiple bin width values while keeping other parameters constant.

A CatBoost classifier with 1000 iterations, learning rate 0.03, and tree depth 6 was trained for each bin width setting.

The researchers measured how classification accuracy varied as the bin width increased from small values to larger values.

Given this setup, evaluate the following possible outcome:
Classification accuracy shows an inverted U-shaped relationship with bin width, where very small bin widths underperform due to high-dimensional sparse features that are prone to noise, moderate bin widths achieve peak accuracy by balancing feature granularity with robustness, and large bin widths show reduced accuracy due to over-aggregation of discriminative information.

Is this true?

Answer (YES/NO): NO